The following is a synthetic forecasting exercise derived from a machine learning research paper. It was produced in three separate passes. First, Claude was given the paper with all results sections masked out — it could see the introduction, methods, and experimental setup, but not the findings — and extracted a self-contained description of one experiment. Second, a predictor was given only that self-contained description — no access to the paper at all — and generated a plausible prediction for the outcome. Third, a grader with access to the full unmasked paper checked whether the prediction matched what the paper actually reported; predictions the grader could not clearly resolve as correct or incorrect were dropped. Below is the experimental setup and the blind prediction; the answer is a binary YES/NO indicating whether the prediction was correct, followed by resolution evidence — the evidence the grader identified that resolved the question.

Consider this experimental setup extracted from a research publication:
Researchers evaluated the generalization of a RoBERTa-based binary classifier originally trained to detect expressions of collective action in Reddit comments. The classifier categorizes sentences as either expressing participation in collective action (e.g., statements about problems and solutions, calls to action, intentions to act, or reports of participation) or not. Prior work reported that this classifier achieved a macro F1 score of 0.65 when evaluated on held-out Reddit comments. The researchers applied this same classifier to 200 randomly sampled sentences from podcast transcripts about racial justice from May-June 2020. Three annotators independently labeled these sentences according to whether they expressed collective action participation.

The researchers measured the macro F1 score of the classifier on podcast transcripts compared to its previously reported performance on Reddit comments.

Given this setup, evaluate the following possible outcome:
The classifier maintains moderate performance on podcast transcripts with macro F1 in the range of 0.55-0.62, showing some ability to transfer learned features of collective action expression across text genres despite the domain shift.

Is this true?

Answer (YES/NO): YES